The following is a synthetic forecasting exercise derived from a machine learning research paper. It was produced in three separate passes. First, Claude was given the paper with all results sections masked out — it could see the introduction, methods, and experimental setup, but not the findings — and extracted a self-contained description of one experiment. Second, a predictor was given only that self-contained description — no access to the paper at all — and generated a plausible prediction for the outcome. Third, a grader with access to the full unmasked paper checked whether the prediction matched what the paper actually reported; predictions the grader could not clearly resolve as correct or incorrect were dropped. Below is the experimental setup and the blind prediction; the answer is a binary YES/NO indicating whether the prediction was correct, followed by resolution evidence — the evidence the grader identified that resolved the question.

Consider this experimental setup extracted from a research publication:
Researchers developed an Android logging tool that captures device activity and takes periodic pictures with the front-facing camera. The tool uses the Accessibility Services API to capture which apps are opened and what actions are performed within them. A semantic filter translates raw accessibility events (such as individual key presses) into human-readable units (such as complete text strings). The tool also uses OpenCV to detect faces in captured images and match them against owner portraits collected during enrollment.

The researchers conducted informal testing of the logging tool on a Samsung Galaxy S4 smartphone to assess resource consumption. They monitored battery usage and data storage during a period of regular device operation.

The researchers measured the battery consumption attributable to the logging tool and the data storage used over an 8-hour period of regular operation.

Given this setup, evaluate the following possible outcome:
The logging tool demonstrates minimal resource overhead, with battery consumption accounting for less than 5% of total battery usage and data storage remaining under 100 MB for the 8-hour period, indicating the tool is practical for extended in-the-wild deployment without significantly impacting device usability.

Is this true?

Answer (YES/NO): NO